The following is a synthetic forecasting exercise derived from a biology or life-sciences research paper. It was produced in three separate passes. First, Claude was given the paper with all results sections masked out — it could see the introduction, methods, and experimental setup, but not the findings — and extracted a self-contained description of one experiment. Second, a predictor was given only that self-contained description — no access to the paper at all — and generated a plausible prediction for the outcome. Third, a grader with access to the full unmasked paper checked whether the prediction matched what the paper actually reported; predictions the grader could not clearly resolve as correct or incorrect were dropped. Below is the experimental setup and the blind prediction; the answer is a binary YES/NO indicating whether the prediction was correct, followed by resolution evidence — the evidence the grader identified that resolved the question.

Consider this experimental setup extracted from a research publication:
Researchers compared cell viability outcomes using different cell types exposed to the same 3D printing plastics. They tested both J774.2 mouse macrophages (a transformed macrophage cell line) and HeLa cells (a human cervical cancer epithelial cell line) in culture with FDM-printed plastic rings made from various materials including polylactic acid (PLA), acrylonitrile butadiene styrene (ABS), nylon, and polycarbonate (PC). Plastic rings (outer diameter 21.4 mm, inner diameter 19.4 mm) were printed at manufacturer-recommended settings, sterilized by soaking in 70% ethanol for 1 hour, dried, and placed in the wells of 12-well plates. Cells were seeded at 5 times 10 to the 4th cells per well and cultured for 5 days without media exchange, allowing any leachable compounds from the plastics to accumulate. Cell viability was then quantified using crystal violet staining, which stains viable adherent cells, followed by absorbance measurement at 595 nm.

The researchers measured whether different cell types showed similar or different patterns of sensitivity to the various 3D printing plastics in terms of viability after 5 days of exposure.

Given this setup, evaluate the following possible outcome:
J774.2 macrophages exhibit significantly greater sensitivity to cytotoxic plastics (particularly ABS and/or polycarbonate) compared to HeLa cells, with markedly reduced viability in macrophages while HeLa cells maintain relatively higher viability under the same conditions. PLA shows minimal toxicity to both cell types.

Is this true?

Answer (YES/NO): NO